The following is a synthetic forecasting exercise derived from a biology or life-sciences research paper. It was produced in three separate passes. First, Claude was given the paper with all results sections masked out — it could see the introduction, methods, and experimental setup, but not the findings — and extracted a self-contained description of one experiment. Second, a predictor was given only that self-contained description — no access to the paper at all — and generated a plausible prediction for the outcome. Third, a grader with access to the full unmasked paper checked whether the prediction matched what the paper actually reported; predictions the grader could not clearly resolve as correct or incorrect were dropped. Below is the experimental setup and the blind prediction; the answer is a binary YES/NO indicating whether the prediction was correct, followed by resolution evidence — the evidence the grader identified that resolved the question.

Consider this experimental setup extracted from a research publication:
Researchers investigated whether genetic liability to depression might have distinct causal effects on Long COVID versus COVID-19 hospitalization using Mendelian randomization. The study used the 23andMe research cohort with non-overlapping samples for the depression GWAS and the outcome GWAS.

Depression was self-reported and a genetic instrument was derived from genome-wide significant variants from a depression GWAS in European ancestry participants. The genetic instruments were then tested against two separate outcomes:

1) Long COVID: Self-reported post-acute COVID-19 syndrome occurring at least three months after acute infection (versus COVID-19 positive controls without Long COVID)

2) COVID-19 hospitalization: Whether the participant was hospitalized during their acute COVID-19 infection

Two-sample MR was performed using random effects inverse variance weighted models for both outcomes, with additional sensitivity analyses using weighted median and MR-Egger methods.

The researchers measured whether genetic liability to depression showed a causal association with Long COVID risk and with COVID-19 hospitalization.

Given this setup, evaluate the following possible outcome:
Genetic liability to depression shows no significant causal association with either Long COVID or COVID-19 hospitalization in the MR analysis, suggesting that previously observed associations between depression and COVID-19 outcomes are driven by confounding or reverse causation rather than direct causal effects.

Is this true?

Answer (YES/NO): NO